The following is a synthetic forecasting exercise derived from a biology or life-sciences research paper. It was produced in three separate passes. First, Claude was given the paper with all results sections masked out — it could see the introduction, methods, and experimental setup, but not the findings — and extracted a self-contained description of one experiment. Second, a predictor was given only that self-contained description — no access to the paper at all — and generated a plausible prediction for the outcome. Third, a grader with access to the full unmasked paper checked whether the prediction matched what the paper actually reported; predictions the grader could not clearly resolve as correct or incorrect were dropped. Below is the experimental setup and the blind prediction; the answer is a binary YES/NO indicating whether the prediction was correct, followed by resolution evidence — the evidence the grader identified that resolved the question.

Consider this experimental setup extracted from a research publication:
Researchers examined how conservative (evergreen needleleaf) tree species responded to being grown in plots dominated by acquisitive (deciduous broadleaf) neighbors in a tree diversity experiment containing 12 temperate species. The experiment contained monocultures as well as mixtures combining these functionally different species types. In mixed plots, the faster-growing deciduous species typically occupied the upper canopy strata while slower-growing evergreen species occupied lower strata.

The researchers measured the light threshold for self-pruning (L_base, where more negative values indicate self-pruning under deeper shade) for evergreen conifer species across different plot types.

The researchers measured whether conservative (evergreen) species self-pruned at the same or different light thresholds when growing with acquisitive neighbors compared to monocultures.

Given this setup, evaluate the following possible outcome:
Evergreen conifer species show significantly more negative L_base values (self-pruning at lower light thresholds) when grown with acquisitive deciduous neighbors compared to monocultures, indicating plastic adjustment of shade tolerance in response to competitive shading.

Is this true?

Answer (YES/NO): NO